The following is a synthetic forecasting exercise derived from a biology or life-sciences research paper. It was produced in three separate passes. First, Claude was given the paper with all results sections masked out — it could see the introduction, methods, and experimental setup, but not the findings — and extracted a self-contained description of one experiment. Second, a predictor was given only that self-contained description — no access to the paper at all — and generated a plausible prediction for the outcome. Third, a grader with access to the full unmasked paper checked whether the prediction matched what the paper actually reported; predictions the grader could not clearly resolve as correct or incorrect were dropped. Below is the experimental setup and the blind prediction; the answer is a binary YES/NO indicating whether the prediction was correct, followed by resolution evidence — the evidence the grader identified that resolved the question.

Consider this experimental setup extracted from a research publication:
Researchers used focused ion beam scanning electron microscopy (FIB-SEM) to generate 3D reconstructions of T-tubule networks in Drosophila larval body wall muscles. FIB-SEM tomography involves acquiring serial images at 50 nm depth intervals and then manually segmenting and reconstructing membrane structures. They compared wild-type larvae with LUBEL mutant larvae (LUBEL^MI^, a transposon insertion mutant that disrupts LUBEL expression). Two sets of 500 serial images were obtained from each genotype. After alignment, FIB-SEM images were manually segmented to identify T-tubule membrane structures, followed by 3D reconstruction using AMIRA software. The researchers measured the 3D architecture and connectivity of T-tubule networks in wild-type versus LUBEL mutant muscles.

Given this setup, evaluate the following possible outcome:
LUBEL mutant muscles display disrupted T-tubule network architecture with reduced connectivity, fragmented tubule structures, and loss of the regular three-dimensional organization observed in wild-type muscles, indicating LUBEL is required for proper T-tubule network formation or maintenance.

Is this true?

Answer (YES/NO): NO